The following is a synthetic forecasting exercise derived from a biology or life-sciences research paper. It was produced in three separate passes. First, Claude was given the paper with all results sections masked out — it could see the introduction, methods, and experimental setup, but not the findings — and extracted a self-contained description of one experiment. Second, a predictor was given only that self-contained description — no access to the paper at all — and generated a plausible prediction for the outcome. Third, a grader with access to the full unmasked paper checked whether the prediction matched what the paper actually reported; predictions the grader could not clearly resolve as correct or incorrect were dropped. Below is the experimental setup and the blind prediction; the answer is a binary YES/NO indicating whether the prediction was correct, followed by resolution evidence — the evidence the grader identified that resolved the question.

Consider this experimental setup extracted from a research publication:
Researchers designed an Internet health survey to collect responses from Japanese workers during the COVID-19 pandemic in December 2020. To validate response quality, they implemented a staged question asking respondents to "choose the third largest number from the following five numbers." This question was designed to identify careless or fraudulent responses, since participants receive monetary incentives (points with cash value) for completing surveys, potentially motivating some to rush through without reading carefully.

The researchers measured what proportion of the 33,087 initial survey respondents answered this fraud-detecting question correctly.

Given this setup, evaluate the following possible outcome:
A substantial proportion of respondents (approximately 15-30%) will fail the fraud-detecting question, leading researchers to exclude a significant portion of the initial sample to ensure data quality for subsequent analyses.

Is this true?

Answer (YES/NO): NO